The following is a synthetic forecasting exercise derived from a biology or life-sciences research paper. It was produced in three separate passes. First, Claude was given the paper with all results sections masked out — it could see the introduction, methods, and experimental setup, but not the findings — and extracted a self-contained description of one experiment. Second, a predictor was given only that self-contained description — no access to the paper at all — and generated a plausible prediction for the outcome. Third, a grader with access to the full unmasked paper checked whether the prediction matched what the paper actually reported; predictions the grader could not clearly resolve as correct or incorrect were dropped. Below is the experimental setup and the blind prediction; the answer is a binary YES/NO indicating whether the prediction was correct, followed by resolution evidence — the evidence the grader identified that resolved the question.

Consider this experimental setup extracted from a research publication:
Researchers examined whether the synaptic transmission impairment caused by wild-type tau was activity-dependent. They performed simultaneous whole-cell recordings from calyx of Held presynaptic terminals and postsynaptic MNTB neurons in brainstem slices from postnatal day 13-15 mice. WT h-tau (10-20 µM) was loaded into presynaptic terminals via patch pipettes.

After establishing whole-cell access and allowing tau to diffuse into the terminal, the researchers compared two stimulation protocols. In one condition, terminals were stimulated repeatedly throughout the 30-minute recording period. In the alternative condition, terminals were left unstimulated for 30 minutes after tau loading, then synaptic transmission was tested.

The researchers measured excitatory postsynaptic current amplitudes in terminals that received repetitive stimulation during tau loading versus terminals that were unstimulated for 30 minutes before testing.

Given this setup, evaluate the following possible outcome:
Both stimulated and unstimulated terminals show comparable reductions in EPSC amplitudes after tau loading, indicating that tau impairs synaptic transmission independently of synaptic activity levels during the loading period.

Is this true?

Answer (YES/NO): NO